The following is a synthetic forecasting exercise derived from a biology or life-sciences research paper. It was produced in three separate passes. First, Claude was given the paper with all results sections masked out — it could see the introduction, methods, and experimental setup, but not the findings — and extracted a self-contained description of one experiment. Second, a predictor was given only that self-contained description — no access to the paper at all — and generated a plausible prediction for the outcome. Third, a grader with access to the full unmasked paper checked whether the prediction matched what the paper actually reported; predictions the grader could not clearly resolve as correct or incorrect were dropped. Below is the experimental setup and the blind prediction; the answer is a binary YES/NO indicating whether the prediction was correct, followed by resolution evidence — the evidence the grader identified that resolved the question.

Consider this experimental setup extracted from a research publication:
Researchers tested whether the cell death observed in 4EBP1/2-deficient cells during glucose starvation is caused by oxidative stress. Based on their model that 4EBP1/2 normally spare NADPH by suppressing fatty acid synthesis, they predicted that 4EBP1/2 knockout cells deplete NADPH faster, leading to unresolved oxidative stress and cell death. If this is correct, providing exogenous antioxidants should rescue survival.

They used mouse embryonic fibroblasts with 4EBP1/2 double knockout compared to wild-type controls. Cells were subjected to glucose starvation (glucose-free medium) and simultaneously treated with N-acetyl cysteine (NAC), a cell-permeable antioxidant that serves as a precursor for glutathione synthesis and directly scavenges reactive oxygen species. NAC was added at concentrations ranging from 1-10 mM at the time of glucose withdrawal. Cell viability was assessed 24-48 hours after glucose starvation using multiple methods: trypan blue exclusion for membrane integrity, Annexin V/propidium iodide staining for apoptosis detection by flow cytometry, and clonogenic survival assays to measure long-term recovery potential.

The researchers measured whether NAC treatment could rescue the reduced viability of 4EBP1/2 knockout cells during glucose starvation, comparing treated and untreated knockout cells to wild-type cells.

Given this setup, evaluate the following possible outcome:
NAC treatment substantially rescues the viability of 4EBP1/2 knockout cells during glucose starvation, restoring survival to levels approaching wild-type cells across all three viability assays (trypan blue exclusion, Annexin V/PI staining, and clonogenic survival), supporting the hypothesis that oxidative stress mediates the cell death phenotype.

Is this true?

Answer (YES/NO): NO